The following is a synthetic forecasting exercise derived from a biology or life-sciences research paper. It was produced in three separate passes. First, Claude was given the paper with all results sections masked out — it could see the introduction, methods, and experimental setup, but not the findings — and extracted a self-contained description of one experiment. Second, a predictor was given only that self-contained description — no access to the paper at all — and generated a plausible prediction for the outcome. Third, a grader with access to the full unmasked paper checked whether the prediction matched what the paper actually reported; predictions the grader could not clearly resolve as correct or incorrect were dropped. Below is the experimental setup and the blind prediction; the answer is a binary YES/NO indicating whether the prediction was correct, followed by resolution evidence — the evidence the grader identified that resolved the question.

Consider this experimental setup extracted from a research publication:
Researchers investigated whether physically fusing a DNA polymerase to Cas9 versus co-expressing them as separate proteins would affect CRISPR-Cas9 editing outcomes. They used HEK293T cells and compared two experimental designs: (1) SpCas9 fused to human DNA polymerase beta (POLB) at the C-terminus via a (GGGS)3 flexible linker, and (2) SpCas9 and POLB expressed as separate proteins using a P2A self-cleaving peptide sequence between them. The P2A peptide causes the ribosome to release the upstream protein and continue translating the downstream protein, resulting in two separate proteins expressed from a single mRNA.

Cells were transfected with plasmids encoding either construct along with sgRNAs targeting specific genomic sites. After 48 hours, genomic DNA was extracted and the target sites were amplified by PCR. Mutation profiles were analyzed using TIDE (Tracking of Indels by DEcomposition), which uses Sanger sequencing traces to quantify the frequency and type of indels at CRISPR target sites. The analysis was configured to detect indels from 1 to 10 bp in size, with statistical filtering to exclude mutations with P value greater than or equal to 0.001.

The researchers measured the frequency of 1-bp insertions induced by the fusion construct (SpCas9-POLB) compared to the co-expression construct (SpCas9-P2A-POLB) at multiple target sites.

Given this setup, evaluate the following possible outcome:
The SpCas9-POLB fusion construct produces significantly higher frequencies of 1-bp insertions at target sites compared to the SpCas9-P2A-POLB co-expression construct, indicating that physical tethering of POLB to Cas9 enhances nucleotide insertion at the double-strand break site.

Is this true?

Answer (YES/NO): YES